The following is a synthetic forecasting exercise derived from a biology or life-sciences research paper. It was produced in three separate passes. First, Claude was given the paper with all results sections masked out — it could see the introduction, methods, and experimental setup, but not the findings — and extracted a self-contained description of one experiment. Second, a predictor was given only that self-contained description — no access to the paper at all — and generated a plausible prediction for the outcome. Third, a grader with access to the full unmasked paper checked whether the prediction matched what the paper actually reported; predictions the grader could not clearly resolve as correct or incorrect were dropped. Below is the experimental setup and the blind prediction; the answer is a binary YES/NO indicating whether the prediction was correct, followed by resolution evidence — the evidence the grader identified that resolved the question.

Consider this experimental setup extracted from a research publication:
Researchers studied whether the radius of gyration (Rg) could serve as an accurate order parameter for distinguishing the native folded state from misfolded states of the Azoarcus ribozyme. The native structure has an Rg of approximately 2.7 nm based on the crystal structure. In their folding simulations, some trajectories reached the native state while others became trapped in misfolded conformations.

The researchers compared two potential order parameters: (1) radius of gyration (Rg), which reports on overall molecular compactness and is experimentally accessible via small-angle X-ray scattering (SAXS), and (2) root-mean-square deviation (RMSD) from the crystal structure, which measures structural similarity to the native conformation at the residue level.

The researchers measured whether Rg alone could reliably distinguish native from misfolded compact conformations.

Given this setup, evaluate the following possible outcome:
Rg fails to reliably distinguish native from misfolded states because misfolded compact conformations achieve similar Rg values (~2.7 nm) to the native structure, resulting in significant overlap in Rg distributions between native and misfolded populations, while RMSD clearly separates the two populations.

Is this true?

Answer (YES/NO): YES